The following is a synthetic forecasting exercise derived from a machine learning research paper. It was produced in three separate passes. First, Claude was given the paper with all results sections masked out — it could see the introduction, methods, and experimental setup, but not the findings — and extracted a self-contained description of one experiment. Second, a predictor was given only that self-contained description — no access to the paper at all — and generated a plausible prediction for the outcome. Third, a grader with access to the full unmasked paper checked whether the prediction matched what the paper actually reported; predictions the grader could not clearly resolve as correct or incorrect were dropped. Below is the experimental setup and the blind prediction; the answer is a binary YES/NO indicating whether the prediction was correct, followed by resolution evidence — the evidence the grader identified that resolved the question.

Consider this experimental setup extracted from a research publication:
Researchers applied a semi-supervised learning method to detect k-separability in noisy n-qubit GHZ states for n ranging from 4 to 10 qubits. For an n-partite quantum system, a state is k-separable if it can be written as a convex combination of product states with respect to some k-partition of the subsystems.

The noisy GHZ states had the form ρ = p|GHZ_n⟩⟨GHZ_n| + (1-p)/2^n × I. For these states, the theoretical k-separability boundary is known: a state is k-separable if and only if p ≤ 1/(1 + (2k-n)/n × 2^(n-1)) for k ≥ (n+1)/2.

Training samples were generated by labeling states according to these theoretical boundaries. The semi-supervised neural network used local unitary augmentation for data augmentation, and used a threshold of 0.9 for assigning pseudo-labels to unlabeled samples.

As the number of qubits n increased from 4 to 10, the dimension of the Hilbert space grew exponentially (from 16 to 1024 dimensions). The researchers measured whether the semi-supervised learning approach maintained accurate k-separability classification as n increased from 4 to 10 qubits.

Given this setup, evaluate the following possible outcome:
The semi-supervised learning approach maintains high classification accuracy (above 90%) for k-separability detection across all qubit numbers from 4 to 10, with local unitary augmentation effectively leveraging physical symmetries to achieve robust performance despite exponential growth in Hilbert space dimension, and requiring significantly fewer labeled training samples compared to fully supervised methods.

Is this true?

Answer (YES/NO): NO